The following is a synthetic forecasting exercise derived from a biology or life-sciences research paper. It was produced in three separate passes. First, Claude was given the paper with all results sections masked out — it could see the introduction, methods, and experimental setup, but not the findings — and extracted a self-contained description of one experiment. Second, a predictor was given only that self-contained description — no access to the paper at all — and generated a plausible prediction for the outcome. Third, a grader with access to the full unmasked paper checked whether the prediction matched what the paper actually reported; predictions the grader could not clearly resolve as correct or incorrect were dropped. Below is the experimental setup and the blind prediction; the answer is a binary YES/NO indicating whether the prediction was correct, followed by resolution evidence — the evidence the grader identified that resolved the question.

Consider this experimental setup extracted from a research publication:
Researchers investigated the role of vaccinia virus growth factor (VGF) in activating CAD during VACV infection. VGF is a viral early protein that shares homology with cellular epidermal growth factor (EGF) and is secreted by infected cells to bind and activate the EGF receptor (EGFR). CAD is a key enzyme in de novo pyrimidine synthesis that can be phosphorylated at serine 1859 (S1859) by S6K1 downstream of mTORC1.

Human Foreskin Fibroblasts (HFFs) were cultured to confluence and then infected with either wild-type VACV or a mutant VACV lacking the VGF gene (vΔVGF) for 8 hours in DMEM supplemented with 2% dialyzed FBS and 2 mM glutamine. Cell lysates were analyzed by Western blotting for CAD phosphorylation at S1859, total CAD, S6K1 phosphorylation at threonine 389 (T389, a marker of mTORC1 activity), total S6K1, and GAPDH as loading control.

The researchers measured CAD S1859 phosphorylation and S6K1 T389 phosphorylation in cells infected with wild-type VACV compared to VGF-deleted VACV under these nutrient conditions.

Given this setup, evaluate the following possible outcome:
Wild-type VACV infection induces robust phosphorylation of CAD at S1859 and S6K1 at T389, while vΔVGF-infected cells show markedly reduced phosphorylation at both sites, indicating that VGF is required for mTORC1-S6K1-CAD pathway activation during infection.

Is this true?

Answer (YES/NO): NO